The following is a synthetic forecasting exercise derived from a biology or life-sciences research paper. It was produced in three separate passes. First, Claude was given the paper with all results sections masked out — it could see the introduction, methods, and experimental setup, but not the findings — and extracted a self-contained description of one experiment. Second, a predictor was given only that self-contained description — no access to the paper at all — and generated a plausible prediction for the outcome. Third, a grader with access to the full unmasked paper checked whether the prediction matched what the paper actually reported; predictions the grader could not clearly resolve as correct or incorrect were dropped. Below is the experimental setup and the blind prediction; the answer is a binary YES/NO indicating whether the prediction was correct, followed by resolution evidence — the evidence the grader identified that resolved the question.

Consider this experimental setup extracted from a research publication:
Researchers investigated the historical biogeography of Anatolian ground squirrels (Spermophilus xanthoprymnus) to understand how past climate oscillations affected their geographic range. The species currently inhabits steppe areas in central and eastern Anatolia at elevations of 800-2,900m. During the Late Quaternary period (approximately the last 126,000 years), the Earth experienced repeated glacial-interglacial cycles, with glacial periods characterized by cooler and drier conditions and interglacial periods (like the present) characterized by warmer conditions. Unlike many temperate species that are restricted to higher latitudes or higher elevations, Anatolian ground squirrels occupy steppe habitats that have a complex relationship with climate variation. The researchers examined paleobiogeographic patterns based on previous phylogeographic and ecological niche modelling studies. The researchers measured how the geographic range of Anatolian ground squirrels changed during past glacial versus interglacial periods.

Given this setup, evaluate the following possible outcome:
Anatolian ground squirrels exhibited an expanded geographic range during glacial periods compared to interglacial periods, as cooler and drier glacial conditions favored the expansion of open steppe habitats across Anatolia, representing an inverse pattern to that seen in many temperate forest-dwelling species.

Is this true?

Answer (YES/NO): YES